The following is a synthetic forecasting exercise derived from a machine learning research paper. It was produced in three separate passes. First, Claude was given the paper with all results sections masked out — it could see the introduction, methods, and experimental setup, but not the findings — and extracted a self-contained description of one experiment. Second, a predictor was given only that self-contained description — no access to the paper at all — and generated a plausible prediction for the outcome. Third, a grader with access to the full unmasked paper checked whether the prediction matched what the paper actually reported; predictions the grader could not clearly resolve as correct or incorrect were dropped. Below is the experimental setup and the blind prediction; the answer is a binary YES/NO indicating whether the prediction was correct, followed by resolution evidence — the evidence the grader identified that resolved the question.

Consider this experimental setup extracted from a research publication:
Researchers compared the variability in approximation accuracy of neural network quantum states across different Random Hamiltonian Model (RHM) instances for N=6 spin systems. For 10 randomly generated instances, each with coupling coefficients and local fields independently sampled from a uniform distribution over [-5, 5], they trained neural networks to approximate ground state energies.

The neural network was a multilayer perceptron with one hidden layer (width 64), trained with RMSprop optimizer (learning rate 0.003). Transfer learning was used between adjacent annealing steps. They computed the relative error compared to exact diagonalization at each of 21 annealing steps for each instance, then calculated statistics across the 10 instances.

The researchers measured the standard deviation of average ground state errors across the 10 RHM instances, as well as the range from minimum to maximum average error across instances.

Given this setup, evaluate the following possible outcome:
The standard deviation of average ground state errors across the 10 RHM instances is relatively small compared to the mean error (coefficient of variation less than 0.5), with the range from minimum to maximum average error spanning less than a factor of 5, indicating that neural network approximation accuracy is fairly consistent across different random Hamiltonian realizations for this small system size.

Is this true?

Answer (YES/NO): NO